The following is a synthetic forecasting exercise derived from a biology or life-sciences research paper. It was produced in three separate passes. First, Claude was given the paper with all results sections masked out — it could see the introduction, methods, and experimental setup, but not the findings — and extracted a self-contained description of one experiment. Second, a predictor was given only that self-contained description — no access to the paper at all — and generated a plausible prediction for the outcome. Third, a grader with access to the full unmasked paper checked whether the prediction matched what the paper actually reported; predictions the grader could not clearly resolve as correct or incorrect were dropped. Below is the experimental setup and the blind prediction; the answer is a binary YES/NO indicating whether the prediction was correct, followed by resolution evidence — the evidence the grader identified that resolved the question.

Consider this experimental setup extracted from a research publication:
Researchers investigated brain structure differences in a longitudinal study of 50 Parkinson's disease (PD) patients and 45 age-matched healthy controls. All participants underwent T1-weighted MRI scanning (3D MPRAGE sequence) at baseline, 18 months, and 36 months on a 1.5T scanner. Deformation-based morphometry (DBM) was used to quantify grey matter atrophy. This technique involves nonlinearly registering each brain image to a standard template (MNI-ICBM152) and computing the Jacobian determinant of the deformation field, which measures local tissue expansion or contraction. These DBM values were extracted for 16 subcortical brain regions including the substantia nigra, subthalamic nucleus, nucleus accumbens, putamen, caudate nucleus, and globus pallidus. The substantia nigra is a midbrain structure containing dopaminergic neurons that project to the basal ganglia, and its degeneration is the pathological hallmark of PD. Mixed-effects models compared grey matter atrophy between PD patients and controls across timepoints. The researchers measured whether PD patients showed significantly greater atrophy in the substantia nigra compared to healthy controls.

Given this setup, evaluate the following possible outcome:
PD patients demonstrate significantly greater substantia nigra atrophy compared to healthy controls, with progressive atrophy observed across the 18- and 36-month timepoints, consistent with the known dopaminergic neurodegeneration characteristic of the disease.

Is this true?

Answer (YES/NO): NO